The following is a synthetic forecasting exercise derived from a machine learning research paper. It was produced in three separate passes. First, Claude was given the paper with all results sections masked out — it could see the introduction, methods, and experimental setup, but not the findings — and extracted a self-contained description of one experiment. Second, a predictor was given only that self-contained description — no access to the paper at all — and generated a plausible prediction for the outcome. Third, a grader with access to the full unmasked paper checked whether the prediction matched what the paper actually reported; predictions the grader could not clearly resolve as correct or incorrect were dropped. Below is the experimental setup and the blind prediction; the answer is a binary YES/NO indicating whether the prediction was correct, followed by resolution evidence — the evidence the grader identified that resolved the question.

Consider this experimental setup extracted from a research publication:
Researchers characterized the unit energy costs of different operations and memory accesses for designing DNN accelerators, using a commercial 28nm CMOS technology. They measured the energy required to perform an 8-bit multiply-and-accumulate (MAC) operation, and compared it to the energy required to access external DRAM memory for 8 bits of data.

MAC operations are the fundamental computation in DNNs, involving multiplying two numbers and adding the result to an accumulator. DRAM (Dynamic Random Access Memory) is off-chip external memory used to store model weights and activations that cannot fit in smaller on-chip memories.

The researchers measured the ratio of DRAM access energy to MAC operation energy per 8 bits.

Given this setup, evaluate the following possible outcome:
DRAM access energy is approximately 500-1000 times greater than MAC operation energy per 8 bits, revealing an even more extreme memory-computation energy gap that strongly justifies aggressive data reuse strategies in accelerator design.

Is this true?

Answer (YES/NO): YES